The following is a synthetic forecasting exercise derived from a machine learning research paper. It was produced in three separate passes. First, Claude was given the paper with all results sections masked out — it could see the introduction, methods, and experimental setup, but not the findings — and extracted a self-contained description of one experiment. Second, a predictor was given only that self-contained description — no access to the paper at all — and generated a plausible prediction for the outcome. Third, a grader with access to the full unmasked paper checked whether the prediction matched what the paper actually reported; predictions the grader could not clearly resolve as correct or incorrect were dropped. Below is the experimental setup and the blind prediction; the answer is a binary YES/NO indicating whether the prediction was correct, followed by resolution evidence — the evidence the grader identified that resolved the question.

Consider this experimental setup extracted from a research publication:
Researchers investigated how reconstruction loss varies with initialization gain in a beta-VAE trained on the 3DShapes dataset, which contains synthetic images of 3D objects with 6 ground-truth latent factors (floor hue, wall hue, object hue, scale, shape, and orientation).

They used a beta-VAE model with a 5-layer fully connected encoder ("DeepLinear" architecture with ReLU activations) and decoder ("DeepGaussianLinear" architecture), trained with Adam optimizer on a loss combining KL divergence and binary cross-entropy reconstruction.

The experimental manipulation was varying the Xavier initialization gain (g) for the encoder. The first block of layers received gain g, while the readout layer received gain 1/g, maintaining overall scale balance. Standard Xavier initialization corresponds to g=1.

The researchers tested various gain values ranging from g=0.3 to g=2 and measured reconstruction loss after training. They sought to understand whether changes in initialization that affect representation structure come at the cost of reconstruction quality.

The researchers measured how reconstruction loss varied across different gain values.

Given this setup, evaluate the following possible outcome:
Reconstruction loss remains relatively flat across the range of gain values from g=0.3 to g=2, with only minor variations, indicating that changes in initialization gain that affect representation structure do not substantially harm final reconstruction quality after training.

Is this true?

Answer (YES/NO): YES